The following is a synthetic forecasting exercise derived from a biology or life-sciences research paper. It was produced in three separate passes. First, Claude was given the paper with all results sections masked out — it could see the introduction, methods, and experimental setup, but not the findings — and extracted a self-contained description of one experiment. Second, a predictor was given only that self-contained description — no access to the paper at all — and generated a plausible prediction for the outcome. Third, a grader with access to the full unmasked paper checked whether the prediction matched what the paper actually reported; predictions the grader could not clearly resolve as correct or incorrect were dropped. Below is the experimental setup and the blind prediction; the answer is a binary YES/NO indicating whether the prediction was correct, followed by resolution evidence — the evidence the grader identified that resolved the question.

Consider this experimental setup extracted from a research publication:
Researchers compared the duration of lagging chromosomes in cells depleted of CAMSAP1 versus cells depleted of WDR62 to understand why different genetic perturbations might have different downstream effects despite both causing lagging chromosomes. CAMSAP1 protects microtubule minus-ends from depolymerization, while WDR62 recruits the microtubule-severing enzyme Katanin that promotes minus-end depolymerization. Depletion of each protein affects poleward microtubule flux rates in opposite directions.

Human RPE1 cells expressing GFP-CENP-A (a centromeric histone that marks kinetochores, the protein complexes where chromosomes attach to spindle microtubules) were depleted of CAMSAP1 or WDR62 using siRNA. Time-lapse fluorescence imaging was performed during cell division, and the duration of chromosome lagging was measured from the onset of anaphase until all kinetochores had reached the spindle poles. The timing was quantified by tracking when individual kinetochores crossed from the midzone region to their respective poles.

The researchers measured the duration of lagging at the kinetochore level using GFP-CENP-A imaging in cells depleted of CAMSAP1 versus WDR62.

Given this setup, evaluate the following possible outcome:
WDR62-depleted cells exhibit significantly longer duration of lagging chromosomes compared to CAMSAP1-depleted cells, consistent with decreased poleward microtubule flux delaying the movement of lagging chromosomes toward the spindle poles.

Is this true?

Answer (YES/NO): YES